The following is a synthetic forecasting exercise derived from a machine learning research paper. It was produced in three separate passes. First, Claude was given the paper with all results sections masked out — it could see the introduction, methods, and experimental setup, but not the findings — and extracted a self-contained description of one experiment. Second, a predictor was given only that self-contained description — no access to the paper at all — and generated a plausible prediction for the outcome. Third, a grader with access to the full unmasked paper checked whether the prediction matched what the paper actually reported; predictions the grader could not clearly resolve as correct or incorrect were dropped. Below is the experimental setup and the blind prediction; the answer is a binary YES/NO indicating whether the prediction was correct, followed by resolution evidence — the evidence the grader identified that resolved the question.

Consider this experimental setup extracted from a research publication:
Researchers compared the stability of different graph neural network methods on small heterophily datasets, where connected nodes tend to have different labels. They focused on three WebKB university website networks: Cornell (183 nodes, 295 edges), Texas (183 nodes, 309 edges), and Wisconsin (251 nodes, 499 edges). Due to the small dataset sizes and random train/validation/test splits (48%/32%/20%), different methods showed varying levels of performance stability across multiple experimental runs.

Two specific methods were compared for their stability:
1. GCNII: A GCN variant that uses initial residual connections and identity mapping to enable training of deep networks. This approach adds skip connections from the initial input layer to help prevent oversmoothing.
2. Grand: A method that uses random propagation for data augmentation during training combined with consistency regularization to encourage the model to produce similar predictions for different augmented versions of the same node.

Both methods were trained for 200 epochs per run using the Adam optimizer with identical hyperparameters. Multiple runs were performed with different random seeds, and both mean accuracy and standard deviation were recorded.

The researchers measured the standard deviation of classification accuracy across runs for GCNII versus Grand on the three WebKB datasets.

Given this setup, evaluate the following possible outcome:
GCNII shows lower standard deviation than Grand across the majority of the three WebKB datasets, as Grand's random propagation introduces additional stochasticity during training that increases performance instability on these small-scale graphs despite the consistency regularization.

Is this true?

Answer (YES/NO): NO